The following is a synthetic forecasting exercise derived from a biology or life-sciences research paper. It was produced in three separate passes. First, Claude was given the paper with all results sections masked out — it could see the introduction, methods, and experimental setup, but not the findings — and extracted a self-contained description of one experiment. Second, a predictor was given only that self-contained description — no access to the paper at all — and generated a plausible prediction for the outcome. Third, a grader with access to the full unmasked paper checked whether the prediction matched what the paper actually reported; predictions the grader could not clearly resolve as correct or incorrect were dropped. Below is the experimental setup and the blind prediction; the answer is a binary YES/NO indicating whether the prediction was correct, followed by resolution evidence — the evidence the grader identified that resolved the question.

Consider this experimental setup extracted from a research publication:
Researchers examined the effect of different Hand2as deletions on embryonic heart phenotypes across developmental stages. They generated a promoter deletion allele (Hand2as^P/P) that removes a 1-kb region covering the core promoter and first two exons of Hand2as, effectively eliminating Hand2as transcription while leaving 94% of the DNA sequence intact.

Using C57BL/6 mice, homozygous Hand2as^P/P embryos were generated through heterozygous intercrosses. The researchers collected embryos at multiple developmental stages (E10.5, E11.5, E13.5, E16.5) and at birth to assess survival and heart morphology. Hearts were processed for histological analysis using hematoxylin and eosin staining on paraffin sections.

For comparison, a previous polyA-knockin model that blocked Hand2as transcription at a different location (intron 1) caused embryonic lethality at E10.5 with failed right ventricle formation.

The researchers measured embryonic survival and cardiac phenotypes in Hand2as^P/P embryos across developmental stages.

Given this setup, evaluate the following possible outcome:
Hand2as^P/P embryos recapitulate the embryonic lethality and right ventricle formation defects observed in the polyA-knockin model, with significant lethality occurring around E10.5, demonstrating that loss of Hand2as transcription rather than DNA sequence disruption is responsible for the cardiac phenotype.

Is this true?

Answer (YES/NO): NO